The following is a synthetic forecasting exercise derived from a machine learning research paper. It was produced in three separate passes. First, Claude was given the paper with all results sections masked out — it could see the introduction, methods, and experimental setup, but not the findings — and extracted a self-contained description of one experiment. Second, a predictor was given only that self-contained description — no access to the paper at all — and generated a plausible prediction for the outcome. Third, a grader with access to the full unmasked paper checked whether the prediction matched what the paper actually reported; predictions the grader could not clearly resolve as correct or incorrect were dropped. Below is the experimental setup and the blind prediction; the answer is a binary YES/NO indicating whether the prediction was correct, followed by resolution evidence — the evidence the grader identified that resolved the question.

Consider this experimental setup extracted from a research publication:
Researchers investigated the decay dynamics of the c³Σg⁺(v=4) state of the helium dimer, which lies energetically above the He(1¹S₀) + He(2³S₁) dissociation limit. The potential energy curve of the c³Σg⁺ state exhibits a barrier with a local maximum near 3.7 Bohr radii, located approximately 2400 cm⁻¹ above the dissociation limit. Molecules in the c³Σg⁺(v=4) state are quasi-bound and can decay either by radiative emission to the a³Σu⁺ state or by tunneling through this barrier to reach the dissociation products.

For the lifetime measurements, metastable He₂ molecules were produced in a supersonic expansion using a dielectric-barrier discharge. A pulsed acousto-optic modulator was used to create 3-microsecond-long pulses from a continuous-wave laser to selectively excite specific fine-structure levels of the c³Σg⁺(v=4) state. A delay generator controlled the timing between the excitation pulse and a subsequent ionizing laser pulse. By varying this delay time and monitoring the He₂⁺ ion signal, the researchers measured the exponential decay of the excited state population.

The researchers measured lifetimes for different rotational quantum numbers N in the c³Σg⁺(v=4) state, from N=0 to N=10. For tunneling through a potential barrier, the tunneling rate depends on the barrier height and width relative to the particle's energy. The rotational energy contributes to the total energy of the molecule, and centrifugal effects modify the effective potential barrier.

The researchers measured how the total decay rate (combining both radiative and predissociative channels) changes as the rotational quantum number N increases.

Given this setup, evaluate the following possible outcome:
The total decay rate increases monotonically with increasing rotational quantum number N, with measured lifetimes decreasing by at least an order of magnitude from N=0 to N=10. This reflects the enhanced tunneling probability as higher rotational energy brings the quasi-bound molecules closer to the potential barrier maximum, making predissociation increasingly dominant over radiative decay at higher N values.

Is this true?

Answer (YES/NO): NO